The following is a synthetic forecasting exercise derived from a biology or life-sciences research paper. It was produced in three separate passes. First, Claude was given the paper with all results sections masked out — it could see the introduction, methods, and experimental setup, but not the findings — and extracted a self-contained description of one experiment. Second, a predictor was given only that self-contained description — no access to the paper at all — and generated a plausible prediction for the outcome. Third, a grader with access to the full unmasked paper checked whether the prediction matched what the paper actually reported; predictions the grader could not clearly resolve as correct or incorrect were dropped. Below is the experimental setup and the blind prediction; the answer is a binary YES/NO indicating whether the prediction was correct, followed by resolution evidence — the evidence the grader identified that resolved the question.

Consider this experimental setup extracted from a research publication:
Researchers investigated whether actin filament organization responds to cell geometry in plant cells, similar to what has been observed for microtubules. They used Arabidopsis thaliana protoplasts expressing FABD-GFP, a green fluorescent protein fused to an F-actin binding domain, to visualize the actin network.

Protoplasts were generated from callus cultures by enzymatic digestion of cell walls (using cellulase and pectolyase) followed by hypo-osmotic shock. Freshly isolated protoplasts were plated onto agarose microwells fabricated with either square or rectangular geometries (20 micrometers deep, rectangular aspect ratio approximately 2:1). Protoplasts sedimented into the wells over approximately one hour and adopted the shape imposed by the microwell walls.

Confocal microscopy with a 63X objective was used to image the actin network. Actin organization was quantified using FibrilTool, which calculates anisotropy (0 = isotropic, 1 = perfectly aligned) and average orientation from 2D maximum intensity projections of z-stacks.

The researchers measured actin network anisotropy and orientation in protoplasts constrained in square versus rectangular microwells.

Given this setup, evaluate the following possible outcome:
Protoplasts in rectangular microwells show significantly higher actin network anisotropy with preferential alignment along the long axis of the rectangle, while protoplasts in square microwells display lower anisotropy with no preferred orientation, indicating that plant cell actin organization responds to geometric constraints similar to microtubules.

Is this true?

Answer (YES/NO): YES